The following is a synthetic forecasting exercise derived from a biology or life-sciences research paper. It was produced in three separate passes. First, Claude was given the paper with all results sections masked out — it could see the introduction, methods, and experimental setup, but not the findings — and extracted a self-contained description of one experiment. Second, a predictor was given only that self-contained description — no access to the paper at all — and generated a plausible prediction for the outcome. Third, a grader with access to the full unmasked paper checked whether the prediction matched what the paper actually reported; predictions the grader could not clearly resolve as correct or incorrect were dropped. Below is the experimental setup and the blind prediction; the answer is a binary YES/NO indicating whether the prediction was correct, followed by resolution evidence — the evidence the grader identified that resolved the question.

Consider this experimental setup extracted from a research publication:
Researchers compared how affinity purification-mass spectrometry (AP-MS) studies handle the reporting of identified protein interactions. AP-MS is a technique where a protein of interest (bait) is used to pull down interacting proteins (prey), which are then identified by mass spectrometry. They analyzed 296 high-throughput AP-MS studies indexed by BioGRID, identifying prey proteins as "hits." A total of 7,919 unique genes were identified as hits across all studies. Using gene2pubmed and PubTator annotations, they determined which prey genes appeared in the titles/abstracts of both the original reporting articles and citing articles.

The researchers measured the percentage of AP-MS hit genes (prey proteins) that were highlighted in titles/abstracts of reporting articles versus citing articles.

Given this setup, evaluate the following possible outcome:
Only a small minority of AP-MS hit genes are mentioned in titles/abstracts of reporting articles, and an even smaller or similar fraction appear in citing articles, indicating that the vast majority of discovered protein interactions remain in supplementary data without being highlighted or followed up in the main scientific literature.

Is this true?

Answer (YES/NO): NO